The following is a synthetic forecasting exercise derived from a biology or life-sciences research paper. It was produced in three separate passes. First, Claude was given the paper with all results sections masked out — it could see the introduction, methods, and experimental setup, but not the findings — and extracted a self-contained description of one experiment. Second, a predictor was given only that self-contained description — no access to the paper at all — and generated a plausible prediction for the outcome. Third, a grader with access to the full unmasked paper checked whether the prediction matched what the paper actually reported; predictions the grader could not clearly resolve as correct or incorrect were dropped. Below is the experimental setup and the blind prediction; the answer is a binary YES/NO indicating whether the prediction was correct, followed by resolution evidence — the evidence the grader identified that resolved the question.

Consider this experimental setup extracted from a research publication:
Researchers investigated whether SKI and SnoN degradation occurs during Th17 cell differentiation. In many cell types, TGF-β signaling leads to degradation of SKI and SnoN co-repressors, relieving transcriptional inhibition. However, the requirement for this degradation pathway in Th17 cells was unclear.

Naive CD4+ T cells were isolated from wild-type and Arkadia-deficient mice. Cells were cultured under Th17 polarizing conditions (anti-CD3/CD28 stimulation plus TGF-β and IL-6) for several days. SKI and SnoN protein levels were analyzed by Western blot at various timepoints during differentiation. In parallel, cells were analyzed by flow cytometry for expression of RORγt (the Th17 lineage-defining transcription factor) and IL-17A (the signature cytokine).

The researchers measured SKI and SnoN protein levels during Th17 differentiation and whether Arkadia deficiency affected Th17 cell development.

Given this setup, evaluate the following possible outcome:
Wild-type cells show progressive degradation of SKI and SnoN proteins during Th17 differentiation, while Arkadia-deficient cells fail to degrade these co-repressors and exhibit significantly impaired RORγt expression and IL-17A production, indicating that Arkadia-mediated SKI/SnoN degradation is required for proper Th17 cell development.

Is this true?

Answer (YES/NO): NO